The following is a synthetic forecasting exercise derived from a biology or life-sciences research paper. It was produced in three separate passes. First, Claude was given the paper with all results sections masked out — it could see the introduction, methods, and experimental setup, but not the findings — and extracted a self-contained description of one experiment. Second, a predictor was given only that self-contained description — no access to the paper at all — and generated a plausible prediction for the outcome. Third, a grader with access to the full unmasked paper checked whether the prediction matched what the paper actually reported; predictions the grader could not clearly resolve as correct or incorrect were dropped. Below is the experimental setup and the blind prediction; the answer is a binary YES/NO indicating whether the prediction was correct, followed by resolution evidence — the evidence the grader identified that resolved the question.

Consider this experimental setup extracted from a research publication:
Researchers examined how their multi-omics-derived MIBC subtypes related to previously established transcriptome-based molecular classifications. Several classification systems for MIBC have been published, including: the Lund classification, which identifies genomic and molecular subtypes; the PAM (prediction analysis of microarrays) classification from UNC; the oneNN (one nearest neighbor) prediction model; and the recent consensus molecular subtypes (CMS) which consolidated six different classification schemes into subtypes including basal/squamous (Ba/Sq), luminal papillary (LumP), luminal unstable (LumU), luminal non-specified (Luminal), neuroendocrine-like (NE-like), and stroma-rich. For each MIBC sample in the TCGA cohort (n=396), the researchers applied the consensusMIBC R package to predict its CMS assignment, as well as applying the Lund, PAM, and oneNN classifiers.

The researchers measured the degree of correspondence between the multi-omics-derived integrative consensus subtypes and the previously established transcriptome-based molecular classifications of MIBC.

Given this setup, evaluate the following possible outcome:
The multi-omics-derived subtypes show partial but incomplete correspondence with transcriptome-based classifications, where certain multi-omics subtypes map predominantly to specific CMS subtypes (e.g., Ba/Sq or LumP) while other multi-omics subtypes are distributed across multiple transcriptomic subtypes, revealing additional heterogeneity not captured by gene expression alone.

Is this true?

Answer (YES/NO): NO